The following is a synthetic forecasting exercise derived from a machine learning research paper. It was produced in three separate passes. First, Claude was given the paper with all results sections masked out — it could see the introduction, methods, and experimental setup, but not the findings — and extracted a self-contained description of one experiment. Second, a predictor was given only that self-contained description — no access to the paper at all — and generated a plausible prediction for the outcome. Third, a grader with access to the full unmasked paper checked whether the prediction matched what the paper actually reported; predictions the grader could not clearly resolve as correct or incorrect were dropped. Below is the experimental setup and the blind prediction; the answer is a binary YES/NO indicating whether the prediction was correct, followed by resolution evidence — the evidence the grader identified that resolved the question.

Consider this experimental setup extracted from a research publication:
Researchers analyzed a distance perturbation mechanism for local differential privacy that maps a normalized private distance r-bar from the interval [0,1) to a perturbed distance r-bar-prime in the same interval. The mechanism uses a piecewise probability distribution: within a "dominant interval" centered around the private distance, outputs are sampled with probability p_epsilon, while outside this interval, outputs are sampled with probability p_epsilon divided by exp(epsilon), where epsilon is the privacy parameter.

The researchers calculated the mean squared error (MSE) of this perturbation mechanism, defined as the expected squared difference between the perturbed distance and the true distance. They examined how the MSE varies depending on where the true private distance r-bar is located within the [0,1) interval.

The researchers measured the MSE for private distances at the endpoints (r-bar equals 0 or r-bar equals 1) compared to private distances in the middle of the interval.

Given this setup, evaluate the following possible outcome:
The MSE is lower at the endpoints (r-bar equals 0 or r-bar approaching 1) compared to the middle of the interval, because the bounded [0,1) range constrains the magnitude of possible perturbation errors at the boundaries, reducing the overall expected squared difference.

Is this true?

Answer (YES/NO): NO